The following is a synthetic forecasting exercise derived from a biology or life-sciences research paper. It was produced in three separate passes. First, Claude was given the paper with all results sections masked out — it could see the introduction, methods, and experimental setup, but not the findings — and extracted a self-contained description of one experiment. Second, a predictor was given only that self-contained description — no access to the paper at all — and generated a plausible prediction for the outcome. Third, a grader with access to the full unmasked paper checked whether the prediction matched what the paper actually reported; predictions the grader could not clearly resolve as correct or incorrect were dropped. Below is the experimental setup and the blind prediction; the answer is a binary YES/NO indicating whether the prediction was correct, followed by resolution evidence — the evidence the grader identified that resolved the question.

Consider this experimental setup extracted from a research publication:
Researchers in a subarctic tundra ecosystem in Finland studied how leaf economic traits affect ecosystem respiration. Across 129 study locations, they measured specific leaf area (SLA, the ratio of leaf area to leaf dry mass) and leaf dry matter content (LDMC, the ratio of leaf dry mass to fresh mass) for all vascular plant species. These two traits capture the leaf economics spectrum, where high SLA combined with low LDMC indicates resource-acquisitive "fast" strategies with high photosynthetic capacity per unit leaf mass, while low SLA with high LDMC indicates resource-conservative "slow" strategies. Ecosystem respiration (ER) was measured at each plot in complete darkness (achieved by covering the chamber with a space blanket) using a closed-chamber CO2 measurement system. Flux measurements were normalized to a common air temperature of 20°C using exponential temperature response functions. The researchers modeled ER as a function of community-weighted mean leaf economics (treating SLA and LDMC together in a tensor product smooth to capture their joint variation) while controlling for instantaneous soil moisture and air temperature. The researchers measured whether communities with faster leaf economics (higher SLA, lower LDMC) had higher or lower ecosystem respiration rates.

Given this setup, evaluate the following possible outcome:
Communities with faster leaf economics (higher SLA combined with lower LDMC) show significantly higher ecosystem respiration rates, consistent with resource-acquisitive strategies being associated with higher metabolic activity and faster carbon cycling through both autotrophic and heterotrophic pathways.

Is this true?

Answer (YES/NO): YES